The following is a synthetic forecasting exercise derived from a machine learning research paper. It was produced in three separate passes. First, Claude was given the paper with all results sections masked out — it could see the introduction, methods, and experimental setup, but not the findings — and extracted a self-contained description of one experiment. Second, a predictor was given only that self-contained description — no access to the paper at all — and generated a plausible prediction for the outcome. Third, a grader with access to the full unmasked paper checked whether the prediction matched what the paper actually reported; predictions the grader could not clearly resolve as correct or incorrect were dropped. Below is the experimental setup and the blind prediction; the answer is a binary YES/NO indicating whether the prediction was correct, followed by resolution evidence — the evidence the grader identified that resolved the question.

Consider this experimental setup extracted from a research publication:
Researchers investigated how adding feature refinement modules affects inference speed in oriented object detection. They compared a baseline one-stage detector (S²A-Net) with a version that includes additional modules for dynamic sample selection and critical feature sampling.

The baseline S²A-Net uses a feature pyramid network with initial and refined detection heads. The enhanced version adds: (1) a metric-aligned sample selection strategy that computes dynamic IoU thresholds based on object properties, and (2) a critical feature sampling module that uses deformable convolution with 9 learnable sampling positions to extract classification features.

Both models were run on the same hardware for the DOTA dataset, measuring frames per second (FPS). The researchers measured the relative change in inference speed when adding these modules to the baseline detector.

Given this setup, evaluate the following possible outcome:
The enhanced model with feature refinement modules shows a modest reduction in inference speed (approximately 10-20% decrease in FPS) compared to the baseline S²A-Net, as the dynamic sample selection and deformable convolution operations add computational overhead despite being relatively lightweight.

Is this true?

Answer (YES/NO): NO